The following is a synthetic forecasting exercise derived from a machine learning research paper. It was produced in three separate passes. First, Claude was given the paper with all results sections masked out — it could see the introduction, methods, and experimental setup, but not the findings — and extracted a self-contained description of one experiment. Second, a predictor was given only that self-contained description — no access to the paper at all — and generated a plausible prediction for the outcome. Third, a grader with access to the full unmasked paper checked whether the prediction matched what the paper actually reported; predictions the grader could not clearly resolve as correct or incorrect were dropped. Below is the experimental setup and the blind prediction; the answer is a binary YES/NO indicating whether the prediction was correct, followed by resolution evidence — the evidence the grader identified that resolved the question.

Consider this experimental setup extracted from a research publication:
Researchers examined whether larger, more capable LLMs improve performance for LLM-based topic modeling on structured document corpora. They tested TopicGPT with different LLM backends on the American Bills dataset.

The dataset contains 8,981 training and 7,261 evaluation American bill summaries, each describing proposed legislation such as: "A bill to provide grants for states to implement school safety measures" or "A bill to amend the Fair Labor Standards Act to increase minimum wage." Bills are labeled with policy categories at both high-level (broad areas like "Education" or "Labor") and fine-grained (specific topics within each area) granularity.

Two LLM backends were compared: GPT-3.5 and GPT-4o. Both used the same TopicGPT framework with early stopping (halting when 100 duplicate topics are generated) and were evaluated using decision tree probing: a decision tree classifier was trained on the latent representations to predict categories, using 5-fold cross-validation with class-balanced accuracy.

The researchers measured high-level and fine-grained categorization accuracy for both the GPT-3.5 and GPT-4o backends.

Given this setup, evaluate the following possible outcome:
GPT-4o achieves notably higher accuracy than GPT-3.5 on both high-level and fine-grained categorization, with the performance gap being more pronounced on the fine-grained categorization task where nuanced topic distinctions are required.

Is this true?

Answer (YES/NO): NO